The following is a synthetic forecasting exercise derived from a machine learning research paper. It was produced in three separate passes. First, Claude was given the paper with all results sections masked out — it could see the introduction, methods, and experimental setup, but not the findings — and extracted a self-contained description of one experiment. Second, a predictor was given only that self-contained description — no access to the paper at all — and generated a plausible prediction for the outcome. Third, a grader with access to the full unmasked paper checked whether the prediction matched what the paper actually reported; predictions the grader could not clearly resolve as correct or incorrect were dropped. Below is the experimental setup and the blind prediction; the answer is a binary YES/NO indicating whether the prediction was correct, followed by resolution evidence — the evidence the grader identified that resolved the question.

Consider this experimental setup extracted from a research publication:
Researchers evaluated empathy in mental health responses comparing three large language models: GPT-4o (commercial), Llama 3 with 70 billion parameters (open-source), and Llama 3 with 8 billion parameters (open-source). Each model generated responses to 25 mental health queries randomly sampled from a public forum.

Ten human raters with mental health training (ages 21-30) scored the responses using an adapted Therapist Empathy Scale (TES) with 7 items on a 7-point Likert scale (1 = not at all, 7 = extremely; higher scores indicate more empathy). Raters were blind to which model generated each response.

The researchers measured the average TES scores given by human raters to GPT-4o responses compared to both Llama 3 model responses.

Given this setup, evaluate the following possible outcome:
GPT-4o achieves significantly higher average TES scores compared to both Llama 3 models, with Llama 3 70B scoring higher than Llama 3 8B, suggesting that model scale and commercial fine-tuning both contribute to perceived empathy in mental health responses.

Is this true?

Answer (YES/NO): NO